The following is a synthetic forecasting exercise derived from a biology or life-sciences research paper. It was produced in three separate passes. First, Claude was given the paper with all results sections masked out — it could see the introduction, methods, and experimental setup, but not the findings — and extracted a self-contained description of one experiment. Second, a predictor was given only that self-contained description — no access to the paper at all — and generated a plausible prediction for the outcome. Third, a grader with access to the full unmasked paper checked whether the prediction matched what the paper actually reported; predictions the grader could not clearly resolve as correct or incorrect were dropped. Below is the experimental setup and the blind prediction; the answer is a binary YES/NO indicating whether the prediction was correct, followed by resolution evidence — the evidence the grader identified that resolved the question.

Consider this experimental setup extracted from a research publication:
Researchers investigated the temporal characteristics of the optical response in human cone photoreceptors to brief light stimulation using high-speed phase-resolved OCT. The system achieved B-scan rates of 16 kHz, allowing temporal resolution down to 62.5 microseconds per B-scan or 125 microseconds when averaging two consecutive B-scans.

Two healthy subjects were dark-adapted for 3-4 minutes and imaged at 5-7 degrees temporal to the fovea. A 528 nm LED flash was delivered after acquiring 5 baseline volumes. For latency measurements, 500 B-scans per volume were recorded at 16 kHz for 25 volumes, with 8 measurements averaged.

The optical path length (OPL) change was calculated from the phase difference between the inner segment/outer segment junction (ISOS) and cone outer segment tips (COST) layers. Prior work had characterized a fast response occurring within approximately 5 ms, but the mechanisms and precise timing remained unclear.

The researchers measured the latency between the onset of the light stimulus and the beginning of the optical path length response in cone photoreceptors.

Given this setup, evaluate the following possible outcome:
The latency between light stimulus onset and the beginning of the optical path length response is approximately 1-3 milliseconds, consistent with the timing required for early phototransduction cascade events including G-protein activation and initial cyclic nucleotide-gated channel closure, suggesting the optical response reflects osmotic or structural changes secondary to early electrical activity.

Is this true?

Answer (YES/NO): NO